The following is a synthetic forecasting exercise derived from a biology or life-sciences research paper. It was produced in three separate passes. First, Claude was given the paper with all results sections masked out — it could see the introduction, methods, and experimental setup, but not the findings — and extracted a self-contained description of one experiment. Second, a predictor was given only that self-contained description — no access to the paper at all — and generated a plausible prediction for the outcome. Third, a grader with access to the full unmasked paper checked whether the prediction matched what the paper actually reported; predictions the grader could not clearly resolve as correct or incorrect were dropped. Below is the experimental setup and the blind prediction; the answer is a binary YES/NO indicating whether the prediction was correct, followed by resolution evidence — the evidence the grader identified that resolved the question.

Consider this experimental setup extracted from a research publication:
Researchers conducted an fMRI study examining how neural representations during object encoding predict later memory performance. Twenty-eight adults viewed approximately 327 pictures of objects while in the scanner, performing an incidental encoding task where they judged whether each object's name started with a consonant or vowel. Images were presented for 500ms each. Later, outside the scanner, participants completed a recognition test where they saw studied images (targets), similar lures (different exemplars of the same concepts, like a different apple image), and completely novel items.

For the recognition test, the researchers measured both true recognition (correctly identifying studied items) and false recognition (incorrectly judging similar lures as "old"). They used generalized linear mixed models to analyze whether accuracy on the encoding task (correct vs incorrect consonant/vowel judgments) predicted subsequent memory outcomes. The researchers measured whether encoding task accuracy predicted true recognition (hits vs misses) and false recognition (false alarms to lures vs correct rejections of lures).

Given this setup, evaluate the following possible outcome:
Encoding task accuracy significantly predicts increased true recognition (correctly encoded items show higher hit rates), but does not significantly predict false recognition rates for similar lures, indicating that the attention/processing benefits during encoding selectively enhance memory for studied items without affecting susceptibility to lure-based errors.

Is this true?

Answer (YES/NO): NO